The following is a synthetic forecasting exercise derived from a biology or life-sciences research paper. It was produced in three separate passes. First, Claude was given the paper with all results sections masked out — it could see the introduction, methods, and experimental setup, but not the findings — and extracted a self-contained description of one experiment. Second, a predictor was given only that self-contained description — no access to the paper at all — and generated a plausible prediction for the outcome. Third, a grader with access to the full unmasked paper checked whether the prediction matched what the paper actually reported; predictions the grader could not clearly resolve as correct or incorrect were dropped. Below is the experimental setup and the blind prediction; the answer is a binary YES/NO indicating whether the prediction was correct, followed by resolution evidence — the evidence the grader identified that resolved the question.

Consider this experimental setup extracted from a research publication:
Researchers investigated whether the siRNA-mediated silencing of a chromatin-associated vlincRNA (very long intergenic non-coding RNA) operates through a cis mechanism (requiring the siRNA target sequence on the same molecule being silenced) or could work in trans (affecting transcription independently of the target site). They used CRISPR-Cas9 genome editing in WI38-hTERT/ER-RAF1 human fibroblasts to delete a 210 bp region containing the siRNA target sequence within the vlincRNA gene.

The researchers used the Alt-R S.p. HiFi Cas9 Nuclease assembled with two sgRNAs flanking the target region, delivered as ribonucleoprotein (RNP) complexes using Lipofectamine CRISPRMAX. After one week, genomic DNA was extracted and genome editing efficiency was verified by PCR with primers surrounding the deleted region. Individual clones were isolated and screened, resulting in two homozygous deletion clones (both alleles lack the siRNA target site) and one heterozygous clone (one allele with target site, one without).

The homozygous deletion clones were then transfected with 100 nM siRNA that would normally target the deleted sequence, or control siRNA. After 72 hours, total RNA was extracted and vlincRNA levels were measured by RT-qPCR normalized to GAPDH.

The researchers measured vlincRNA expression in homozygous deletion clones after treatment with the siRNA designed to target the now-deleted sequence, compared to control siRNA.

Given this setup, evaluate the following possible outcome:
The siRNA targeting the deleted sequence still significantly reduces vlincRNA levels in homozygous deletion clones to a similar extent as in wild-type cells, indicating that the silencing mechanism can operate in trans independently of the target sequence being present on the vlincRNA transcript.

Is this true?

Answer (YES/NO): NO